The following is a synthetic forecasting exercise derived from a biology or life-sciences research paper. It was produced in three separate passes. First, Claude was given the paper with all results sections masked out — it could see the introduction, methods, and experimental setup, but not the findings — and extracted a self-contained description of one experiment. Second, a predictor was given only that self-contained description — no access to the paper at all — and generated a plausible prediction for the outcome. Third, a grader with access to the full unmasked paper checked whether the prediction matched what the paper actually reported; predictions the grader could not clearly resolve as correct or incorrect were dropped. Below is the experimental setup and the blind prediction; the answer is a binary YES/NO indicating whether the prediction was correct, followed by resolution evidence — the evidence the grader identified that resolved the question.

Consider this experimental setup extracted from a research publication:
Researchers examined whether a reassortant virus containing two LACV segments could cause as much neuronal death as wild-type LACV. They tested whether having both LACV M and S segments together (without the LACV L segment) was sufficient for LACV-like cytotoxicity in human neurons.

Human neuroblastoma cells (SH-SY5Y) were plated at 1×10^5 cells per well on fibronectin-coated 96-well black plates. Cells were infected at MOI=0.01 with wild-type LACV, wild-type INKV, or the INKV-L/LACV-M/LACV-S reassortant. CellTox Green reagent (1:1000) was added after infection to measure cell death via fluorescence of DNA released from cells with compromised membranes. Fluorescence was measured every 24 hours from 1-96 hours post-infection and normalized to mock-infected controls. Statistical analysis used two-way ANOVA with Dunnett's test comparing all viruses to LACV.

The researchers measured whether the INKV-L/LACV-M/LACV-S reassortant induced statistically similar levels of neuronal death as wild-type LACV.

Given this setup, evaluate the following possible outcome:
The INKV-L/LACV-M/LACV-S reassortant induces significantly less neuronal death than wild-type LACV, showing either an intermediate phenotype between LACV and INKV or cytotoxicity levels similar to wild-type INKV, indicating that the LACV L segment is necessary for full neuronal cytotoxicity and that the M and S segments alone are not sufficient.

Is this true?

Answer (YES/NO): NO